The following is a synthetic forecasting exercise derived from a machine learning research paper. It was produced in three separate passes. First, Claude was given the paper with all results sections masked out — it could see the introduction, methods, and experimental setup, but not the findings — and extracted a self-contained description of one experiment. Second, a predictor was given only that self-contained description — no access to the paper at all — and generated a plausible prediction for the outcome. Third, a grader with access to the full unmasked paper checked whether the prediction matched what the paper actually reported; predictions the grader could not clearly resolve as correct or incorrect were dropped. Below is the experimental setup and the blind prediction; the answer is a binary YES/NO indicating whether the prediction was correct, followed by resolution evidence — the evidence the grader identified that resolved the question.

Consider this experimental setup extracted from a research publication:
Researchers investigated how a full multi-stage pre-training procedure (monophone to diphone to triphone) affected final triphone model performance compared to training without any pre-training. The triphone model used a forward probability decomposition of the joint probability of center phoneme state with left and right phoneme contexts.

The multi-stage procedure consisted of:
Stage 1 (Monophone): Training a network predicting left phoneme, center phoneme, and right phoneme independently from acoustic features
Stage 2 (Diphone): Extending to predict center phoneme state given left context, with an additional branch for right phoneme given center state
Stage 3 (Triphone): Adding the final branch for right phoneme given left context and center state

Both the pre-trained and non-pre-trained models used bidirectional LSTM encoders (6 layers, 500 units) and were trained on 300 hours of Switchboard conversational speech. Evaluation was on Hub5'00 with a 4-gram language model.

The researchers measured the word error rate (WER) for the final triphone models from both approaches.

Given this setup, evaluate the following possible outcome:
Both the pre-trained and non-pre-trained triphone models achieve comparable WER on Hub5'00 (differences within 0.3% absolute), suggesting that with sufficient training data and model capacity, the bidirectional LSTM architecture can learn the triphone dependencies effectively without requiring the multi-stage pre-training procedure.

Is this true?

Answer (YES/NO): YES